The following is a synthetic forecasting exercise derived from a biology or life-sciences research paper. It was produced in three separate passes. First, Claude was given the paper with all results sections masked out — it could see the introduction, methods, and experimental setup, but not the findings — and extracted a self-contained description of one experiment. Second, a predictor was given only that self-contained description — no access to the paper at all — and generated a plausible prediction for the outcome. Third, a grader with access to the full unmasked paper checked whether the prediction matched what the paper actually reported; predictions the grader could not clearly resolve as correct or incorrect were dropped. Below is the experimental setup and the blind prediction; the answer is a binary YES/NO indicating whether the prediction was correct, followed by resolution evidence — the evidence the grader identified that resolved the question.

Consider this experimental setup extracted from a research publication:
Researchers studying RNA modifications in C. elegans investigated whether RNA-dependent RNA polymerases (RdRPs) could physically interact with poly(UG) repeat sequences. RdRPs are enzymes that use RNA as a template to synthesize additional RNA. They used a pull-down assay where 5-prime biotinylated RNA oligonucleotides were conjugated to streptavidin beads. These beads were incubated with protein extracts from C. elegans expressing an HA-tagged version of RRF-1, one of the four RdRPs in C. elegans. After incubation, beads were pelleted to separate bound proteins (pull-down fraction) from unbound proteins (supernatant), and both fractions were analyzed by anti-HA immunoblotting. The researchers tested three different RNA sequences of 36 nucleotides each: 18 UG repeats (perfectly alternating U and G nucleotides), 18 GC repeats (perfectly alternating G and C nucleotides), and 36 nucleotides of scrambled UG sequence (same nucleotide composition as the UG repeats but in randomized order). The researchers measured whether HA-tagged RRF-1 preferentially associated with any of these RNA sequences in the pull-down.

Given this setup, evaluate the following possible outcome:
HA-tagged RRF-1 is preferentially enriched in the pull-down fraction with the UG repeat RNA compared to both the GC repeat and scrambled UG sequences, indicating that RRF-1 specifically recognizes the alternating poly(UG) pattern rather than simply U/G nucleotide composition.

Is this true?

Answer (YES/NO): YES